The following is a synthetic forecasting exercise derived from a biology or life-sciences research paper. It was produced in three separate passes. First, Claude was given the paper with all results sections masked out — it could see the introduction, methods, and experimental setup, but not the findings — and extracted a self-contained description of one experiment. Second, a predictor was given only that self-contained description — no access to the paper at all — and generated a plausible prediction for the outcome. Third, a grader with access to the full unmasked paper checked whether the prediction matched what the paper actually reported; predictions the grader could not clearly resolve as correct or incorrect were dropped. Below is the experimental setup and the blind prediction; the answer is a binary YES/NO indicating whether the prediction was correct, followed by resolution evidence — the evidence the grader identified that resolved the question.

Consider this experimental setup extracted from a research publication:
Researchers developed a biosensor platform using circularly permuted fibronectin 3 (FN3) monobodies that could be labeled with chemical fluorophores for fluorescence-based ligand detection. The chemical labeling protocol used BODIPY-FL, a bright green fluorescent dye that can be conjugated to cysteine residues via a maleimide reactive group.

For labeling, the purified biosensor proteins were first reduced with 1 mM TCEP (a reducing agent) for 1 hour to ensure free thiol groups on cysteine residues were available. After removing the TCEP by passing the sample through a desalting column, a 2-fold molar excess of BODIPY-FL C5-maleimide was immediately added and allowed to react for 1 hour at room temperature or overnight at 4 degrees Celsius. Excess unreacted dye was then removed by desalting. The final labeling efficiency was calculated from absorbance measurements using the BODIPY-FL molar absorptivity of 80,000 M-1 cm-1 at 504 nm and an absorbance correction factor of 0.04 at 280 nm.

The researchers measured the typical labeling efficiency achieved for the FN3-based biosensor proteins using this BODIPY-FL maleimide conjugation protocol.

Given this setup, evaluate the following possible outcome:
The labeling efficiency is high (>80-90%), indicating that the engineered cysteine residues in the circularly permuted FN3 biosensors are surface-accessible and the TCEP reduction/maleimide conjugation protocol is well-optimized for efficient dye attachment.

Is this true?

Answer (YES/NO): NO